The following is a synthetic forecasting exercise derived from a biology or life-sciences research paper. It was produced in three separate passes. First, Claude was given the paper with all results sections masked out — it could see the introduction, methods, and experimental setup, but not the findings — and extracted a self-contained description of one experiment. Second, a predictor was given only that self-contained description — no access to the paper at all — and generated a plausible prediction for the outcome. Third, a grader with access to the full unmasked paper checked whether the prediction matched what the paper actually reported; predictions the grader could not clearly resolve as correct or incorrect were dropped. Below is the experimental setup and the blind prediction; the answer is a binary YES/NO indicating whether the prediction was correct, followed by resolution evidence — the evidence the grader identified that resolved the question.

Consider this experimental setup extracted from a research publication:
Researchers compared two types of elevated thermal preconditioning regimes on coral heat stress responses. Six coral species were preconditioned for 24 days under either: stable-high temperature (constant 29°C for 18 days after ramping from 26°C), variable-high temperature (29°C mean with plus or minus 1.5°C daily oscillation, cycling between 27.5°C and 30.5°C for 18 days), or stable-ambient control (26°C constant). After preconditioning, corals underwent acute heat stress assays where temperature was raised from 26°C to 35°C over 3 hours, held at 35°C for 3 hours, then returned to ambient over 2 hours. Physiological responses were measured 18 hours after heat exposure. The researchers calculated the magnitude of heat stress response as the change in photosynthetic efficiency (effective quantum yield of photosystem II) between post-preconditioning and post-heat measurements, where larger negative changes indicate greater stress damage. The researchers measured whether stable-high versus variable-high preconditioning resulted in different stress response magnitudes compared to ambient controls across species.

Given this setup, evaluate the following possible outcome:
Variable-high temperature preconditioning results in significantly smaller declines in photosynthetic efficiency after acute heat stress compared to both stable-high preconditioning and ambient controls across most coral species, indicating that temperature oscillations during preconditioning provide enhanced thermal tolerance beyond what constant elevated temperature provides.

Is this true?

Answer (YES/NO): NO